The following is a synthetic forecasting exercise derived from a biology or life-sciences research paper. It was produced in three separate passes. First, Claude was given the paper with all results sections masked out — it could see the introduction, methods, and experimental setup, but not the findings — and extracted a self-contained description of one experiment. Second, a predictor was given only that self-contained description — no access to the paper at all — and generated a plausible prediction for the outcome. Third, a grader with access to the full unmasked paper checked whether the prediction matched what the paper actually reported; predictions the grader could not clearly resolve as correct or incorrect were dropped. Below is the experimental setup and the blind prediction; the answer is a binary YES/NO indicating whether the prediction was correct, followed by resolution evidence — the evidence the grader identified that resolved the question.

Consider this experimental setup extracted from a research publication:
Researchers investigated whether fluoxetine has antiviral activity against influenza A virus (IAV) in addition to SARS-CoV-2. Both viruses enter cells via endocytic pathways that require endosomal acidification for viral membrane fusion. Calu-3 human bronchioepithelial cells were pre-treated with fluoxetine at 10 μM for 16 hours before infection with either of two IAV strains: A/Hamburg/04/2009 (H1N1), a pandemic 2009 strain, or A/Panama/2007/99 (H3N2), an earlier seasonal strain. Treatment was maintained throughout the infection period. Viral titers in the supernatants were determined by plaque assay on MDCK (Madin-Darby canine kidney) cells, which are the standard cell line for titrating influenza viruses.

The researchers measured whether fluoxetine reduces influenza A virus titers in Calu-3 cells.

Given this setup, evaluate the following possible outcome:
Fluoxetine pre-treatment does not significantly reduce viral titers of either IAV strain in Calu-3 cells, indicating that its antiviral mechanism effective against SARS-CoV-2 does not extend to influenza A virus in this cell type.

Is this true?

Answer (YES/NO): NO